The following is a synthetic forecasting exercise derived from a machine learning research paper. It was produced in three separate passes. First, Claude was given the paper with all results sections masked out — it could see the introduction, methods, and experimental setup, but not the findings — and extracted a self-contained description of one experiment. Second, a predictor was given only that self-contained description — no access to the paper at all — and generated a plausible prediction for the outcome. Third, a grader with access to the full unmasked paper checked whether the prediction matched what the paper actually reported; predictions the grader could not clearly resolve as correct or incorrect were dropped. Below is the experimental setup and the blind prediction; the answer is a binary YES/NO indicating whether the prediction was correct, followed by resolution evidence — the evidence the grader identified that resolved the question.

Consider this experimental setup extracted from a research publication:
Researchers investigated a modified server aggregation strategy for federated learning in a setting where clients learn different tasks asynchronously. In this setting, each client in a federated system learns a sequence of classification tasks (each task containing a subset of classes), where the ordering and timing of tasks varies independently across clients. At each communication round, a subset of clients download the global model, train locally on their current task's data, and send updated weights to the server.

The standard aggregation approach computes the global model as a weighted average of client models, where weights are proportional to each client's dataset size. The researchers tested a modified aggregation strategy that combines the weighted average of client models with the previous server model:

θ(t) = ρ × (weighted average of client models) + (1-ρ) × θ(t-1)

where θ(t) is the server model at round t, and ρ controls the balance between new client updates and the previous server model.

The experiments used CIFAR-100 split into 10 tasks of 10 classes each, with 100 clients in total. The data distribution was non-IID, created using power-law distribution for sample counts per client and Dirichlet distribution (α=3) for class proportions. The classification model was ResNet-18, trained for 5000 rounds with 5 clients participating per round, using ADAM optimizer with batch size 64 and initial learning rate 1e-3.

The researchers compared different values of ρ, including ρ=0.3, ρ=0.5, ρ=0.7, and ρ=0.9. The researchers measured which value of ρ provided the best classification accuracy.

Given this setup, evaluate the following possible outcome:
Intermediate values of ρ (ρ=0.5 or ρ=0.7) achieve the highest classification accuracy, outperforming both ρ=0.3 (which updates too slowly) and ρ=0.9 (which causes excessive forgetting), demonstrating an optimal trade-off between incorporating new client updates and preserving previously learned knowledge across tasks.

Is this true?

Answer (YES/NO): YES